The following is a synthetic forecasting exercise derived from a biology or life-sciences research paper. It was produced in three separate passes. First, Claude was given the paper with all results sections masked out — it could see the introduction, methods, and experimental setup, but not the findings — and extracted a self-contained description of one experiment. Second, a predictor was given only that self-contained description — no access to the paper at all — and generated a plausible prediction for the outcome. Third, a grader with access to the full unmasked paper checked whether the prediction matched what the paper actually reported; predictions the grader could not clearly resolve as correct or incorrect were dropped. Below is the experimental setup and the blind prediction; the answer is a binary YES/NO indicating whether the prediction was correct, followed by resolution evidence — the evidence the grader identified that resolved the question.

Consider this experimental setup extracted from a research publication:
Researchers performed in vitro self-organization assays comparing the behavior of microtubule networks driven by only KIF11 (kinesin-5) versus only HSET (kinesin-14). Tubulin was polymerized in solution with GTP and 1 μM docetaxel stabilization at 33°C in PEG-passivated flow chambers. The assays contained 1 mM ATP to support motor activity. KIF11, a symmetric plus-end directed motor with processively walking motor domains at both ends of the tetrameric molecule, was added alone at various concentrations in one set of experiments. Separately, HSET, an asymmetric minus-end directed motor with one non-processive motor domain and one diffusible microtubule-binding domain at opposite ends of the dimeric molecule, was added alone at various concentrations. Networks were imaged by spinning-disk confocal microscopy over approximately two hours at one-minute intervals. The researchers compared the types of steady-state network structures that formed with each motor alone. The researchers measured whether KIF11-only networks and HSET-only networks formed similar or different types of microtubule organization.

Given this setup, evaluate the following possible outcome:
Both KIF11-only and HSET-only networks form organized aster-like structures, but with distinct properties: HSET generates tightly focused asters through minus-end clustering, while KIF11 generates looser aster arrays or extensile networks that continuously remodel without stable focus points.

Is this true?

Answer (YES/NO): NO